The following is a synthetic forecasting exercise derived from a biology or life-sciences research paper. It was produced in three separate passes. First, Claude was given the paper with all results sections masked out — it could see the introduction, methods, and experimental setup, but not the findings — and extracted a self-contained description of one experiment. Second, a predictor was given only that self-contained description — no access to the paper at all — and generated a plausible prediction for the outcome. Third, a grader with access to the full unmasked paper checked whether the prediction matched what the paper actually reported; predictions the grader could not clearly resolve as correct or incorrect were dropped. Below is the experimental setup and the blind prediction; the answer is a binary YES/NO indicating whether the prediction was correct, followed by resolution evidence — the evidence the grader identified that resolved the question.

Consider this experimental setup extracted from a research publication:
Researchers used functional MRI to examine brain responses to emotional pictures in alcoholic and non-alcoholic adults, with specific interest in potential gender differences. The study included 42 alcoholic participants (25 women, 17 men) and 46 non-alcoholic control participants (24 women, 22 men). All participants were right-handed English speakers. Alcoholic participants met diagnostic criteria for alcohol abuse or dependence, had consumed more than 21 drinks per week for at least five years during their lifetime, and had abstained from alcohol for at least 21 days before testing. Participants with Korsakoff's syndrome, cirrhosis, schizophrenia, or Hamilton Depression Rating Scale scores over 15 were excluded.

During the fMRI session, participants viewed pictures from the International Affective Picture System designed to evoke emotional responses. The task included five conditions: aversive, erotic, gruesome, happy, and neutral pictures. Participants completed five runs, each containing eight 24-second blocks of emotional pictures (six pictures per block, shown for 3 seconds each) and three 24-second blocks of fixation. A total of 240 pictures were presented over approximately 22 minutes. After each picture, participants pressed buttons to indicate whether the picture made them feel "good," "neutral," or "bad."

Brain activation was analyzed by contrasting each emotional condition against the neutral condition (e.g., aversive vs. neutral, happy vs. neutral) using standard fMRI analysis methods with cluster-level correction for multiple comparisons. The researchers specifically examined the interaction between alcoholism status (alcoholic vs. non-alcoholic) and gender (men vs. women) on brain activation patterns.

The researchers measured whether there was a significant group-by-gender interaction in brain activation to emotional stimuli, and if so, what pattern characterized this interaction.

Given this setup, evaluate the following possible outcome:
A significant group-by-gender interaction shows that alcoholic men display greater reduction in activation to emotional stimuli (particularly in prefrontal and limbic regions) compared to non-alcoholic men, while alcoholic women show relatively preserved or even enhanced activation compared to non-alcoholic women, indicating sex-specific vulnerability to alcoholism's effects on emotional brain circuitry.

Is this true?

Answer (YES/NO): YES